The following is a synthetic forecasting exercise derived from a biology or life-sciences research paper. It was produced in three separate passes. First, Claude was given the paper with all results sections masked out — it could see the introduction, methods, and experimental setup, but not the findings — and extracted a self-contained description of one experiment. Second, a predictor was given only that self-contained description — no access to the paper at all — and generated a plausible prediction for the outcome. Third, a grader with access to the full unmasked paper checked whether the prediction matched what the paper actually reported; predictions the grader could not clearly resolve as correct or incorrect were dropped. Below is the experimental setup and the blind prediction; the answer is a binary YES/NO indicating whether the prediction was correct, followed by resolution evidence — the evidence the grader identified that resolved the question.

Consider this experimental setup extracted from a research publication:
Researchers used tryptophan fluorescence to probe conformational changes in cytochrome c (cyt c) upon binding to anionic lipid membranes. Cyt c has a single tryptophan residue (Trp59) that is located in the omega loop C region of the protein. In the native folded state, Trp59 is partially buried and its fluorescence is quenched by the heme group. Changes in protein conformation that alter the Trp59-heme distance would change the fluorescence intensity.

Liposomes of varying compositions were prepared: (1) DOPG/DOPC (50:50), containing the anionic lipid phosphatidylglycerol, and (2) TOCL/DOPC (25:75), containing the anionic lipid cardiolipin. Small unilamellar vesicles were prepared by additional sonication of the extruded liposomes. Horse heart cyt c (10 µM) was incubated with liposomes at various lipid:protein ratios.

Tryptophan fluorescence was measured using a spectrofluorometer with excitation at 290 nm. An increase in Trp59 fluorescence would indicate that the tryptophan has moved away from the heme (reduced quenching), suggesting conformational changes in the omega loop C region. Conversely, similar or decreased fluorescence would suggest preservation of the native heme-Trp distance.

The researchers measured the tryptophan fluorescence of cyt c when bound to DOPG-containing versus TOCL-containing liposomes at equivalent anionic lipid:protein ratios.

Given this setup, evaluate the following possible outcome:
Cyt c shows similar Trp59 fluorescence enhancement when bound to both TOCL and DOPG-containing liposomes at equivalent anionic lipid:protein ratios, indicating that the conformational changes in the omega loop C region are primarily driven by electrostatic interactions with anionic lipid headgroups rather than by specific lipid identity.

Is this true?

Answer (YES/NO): NO